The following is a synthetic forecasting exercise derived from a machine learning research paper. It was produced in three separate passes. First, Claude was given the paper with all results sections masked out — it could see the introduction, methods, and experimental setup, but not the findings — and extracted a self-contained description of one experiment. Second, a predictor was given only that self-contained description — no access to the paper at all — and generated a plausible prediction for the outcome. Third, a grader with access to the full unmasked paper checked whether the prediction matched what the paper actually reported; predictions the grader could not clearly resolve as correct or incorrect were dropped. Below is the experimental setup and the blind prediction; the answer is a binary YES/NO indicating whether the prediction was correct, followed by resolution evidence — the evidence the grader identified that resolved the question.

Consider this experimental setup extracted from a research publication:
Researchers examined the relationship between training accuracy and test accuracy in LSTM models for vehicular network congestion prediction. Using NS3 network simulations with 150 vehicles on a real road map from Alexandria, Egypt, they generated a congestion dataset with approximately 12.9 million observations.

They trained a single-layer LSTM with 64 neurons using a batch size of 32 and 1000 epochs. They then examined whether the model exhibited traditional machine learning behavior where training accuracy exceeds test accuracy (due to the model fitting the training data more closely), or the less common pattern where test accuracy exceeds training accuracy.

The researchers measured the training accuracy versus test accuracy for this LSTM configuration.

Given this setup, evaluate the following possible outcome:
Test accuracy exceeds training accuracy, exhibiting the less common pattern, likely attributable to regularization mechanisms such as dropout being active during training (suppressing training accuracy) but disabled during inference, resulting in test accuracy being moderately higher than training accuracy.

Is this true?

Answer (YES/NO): NO